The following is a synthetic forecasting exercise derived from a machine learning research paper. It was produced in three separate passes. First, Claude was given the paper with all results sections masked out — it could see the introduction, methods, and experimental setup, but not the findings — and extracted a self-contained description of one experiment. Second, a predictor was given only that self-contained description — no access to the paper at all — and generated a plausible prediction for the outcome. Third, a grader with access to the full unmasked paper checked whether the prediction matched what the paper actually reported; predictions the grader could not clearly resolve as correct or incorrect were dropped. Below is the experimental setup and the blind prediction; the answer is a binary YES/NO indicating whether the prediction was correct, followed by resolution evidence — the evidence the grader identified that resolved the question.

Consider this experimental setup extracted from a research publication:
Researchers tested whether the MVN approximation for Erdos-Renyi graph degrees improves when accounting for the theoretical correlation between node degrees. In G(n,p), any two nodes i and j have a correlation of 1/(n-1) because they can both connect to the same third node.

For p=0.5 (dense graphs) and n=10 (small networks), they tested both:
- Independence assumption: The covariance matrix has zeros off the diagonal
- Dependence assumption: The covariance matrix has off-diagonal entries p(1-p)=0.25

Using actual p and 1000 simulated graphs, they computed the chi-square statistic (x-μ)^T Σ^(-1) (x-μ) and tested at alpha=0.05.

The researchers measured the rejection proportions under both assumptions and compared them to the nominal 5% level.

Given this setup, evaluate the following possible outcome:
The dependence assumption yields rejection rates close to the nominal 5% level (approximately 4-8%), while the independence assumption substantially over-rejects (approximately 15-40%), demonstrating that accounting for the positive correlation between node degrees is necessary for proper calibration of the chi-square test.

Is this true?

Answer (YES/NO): NO